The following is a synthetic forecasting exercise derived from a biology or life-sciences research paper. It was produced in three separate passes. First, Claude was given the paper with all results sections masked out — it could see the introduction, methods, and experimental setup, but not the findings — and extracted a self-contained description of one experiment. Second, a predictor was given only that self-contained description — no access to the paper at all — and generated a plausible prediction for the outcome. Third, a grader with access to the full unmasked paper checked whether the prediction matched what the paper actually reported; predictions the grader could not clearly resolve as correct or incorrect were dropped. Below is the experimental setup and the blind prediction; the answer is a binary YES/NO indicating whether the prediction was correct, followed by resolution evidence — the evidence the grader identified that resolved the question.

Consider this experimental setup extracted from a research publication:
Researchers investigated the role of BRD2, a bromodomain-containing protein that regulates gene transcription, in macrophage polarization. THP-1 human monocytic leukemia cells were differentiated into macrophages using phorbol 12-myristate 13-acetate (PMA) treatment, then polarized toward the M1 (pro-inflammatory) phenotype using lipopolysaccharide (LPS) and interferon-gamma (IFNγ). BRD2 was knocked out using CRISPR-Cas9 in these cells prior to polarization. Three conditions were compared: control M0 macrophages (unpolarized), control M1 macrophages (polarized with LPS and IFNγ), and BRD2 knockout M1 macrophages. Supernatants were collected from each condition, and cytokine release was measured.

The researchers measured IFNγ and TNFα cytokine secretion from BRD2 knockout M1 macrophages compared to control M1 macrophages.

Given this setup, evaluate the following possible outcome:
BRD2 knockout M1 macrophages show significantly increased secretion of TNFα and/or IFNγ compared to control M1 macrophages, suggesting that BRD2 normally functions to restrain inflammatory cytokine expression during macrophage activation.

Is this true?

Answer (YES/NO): NO